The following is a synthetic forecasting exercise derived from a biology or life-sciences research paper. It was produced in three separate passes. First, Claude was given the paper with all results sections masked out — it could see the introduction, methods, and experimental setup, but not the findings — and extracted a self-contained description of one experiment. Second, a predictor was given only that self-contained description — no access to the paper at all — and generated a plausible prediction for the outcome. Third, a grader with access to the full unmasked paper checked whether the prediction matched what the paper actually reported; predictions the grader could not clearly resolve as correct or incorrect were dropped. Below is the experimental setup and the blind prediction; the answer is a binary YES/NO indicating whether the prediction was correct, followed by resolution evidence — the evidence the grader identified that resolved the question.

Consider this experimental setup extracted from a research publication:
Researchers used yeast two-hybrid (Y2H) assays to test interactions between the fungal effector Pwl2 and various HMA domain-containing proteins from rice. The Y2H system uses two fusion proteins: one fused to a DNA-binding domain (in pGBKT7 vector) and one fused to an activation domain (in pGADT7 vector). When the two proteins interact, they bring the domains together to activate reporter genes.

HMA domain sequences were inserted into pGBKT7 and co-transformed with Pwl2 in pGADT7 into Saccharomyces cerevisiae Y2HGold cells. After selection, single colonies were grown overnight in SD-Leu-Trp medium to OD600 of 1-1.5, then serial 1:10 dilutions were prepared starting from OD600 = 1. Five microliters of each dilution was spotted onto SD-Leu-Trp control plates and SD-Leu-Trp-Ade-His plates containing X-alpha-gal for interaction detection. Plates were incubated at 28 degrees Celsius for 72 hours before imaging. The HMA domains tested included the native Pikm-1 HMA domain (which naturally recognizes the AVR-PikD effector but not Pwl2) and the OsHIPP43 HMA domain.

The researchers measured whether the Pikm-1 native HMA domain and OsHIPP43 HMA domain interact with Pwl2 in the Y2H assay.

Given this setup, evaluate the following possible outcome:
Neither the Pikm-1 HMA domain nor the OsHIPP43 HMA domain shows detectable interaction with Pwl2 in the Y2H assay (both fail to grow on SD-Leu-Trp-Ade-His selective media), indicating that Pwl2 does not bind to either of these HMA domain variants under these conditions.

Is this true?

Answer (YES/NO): NO